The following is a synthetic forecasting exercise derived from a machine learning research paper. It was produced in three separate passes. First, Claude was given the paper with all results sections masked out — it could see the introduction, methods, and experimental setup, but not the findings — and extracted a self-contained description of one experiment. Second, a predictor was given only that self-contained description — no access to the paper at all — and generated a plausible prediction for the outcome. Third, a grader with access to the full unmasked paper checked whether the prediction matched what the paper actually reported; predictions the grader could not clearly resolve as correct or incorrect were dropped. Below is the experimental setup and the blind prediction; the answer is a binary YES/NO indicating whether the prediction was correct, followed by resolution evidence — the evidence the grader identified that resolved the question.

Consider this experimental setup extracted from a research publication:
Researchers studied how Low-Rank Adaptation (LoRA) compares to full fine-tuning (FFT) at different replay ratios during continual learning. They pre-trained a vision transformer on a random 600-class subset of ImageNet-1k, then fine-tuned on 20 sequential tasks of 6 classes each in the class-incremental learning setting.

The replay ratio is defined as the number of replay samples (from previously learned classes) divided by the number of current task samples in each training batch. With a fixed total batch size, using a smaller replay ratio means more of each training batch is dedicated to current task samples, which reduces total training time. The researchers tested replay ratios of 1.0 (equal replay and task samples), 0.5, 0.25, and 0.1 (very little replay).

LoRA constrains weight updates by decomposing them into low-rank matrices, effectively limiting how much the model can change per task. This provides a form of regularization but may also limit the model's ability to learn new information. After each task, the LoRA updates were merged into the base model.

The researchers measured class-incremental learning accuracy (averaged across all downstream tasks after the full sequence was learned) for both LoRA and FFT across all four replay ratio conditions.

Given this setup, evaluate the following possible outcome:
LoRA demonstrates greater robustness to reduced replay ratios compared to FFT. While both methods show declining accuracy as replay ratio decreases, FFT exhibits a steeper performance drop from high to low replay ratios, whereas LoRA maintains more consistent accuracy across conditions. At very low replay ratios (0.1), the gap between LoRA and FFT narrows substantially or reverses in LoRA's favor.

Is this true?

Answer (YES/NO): YES